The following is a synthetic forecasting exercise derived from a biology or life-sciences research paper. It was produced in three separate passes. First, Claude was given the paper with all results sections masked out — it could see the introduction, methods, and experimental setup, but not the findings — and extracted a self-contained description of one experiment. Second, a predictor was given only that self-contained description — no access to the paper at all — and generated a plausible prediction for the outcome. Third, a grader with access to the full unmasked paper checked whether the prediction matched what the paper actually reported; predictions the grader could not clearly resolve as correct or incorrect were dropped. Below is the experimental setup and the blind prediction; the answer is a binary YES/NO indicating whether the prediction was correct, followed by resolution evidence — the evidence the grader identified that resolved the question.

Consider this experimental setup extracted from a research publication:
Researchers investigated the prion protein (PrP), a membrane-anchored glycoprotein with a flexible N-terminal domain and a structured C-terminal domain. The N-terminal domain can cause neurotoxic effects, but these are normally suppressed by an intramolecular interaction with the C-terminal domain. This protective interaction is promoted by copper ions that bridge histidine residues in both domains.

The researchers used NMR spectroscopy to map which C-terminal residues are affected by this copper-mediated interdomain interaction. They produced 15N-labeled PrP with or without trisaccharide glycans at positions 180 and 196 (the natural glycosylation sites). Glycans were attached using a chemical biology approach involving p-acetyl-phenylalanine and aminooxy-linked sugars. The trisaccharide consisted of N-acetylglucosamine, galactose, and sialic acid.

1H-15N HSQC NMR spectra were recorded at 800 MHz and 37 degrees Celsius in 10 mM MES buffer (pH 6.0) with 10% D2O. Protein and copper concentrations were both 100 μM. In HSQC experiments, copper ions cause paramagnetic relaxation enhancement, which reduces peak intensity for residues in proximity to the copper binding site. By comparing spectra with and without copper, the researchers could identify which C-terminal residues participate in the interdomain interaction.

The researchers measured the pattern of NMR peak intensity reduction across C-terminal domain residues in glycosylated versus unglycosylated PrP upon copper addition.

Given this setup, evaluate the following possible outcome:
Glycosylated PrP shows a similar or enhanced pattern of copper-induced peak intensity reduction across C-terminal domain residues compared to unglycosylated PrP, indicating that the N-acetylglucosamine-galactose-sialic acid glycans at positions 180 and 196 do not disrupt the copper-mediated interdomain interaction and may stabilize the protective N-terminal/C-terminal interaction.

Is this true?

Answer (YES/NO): NO